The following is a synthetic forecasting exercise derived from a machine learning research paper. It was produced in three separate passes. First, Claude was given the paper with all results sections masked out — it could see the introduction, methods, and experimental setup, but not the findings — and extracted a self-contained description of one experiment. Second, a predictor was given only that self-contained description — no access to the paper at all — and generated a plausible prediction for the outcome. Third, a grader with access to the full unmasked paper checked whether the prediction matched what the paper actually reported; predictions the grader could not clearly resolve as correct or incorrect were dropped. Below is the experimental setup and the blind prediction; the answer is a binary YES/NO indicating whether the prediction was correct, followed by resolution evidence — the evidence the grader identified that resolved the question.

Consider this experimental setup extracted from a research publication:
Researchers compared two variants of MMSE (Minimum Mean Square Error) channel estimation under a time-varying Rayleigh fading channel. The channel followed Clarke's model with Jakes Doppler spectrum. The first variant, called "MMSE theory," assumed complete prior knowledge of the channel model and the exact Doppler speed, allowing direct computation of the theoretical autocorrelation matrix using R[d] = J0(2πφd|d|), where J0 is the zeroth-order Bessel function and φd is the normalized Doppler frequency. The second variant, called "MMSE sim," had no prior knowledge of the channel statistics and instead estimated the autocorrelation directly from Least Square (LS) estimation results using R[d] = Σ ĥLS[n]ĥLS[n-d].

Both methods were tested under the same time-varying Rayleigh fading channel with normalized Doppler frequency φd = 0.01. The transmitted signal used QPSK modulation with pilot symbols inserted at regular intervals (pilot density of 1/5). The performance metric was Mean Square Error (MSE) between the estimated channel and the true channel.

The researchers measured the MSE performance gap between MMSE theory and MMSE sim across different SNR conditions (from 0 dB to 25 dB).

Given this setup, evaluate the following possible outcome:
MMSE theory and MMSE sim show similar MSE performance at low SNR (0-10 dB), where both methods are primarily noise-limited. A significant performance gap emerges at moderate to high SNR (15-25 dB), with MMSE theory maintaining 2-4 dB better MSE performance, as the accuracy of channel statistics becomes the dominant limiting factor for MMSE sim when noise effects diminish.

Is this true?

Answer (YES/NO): NO